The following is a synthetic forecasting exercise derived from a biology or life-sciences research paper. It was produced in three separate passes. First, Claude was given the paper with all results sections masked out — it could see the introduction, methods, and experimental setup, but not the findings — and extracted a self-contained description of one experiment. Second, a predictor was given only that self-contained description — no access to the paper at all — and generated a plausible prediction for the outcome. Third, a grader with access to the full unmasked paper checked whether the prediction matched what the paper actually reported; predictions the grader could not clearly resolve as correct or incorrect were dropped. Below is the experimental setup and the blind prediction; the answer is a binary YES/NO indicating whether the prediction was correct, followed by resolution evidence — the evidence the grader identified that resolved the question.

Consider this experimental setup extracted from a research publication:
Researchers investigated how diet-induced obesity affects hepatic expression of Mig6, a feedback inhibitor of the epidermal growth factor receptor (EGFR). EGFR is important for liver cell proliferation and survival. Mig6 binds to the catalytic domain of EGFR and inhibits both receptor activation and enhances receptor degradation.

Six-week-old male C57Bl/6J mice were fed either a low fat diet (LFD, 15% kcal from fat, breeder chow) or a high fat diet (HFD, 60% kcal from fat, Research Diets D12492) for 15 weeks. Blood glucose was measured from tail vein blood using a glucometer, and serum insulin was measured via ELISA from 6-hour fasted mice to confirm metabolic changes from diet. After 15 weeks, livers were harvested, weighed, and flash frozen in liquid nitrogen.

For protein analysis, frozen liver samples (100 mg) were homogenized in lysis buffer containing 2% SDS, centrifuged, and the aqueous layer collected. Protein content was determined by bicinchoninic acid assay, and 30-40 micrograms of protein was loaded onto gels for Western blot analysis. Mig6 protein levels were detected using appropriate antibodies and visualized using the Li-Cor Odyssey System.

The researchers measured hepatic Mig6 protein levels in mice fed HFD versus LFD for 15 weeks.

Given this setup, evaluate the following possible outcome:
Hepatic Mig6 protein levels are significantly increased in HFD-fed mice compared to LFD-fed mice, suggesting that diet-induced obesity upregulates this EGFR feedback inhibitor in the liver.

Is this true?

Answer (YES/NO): YES